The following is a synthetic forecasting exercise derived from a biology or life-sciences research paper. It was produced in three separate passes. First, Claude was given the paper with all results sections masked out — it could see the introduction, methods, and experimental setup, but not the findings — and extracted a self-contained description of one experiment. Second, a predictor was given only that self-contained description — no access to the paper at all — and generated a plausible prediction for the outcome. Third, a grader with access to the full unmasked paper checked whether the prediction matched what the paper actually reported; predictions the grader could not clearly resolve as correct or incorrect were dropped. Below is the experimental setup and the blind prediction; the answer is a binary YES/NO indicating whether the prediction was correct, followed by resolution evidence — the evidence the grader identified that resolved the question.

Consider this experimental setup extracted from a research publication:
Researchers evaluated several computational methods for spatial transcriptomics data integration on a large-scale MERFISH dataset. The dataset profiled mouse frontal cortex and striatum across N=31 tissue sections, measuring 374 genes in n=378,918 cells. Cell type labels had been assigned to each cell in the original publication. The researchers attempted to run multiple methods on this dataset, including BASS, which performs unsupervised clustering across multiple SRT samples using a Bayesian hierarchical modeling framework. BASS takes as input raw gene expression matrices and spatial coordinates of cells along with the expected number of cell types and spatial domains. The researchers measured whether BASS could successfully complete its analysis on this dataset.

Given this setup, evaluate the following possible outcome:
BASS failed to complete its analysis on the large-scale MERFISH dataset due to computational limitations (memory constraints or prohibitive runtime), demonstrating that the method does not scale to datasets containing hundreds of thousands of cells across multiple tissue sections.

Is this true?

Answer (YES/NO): YES